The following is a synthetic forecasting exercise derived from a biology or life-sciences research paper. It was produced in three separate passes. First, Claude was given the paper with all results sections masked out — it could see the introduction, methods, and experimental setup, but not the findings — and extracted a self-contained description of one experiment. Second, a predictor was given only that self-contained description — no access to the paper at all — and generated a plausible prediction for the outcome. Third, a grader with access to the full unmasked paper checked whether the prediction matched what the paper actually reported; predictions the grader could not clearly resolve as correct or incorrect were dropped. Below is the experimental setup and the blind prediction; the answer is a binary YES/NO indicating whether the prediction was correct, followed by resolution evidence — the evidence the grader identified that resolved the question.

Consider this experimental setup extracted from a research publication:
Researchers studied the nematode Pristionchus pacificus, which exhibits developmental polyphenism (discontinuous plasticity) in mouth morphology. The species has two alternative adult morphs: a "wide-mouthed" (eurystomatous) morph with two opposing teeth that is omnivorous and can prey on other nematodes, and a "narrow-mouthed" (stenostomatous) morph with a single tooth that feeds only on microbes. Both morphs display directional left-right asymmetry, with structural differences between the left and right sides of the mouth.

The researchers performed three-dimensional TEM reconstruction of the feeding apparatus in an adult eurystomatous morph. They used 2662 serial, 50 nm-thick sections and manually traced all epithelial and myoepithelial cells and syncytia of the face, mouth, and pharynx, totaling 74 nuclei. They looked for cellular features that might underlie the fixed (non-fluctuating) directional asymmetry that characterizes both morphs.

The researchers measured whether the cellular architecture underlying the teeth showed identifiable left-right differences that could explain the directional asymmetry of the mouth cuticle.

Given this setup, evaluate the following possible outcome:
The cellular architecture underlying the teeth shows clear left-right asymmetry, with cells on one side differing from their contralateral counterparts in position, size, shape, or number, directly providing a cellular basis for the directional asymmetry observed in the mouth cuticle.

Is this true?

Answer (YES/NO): YES